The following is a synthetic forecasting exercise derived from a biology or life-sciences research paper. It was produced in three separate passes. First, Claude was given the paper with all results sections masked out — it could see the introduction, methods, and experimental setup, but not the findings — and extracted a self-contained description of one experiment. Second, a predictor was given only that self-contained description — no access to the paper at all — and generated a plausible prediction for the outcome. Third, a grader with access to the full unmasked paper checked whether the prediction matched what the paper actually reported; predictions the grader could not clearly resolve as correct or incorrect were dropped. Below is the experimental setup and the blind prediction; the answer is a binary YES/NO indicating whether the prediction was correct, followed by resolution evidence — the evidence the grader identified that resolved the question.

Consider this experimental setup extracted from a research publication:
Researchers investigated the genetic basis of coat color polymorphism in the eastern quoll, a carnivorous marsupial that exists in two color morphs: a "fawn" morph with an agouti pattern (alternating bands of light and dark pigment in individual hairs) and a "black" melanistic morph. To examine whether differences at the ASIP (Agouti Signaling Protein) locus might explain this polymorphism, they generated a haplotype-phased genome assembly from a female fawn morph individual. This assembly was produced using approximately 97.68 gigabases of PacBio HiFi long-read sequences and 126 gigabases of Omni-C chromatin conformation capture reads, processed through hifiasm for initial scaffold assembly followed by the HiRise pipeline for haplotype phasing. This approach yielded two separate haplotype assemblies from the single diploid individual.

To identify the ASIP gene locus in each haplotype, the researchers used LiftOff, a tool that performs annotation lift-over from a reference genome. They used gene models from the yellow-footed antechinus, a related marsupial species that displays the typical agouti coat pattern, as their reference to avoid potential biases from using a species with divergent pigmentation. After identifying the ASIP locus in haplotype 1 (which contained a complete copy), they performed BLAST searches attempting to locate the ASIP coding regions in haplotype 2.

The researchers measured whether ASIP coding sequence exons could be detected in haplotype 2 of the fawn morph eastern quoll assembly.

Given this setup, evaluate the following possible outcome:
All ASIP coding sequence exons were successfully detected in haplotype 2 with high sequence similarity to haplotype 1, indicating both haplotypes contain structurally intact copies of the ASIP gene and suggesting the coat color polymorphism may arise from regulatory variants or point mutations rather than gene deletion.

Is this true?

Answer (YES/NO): NO